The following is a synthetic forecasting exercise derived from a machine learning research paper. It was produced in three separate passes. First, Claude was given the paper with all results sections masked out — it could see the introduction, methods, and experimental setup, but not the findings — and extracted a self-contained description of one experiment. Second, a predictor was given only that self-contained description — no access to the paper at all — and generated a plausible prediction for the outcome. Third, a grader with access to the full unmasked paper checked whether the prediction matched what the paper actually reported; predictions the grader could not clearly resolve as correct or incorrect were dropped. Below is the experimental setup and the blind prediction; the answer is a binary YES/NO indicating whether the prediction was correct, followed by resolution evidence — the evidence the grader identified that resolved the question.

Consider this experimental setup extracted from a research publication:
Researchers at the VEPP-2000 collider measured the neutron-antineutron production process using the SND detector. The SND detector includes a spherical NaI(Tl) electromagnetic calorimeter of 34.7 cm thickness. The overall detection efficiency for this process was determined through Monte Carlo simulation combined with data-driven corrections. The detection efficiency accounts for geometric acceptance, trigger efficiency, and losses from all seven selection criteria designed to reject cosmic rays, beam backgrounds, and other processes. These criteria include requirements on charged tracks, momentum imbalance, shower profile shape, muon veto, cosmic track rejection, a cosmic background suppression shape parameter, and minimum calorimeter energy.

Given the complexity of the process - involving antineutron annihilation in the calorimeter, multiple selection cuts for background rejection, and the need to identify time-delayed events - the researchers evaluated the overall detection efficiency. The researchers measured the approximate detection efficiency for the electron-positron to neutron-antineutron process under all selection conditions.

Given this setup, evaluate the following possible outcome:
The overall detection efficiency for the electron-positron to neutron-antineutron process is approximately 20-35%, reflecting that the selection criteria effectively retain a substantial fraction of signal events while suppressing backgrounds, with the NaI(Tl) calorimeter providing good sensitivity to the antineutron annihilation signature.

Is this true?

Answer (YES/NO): NO